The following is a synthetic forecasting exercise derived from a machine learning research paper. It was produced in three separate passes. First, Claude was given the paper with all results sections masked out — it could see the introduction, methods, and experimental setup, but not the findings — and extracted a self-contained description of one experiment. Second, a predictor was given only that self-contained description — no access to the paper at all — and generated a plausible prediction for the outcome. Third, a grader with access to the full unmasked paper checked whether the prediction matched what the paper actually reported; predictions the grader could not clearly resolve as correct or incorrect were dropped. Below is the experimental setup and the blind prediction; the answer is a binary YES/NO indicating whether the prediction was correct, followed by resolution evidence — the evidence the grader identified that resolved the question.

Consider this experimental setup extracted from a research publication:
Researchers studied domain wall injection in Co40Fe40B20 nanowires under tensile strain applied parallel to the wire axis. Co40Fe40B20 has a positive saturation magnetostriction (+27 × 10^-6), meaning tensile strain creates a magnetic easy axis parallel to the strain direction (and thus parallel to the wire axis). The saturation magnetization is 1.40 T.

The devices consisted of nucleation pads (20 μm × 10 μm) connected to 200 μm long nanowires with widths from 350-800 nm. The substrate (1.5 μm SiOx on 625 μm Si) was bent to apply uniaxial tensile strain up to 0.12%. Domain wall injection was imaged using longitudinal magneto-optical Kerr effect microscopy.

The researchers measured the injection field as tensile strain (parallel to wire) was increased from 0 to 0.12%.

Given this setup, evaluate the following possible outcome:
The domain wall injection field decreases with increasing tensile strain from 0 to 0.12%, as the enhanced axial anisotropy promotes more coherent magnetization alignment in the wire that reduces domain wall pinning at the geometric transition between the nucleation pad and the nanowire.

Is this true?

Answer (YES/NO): NO